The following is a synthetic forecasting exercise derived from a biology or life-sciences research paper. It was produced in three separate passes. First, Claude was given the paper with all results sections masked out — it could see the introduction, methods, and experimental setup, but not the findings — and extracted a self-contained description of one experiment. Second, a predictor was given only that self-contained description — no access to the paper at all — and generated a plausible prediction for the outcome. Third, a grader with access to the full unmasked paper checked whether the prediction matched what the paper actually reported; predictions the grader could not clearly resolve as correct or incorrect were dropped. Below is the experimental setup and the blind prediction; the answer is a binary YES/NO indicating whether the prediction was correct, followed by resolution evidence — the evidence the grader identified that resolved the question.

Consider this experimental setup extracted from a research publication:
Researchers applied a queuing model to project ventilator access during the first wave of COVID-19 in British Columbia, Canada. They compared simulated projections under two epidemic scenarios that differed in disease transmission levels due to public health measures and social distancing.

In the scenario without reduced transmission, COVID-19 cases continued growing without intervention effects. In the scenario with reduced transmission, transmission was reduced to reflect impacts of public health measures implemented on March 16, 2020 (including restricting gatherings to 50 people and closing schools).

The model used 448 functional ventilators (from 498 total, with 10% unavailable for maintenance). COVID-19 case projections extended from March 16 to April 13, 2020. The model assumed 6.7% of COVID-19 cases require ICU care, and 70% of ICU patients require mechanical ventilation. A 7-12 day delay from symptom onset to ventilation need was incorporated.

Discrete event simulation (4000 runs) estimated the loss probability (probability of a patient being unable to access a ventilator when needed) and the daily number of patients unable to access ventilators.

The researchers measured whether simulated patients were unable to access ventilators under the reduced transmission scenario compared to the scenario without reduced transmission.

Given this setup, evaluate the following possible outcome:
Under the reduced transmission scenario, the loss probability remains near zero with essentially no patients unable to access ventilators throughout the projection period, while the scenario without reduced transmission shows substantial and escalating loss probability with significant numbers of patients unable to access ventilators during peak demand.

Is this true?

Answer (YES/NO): YES